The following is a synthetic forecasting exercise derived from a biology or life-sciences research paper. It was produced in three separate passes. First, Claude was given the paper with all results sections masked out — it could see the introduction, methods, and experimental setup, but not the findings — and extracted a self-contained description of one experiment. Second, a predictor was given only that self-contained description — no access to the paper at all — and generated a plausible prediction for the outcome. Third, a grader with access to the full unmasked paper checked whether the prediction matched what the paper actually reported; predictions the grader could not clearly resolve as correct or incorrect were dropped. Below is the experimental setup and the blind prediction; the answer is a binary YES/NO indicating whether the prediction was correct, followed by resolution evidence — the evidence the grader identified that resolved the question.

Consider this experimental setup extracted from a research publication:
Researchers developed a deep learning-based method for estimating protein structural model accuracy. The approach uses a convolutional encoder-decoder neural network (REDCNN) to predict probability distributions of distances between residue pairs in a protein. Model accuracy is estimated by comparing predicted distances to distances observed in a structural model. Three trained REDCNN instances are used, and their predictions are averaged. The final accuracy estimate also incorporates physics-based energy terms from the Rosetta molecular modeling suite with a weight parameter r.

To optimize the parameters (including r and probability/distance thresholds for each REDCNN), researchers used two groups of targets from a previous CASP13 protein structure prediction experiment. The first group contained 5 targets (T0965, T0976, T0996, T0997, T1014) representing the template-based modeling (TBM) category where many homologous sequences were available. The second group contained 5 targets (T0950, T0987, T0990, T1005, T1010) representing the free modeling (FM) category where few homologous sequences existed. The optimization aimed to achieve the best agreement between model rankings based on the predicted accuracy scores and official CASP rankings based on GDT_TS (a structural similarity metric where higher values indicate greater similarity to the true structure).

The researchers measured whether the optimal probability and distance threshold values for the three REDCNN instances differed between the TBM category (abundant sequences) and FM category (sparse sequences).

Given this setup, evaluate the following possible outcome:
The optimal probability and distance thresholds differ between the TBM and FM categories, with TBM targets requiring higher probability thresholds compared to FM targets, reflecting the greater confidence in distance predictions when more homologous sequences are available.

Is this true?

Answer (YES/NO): NO